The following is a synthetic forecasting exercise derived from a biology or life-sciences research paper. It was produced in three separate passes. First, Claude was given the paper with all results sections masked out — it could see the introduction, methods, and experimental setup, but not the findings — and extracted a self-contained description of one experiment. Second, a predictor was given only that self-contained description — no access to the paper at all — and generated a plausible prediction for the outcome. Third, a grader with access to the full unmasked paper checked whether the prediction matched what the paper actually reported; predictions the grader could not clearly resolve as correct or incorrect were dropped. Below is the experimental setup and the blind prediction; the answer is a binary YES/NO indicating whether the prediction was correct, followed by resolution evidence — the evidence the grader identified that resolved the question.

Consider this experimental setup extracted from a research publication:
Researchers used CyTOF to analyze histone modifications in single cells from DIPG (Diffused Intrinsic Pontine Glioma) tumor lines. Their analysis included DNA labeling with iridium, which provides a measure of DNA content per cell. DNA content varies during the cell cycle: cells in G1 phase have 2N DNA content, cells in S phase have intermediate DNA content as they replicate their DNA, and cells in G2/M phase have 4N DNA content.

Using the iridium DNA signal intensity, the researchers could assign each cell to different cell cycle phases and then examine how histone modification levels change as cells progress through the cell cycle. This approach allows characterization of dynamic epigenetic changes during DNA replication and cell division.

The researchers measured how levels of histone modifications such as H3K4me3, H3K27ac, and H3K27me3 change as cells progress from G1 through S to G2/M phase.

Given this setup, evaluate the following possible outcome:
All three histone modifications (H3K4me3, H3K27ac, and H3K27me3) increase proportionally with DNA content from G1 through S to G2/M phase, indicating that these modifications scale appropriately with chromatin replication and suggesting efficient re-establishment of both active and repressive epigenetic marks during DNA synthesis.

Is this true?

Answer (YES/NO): NO